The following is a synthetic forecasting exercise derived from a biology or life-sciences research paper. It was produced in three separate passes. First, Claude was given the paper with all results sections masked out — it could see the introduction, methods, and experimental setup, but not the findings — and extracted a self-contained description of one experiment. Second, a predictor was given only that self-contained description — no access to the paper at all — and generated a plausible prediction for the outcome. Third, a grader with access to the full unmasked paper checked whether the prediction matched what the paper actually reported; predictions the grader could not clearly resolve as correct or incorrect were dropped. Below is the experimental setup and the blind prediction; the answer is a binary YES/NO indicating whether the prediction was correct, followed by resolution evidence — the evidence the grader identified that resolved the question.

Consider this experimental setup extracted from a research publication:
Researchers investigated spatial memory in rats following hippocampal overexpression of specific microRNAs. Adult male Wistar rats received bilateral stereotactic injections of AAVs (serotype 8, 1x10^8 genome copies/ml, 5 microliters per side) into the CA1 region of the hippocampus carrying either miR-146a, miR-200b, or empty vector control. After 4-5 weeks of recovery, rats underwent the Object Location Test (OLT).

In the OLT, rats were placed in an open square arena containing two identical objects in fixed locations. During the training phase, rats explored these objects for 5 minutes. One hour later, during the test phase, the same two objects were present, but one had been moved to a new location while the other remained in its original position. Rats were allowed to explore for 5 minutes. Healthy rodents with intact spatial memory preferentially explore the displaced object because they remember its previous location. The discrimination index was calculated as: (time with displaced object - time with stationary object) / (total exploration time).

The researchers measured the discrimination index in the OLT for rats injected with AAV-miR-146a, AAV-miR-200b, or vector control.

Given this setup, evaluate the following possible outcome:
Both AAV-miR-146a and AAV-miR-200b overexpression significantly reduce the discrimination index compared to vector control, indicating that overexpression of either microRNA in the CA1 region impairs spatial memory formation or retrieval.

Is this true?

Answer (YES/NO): YES